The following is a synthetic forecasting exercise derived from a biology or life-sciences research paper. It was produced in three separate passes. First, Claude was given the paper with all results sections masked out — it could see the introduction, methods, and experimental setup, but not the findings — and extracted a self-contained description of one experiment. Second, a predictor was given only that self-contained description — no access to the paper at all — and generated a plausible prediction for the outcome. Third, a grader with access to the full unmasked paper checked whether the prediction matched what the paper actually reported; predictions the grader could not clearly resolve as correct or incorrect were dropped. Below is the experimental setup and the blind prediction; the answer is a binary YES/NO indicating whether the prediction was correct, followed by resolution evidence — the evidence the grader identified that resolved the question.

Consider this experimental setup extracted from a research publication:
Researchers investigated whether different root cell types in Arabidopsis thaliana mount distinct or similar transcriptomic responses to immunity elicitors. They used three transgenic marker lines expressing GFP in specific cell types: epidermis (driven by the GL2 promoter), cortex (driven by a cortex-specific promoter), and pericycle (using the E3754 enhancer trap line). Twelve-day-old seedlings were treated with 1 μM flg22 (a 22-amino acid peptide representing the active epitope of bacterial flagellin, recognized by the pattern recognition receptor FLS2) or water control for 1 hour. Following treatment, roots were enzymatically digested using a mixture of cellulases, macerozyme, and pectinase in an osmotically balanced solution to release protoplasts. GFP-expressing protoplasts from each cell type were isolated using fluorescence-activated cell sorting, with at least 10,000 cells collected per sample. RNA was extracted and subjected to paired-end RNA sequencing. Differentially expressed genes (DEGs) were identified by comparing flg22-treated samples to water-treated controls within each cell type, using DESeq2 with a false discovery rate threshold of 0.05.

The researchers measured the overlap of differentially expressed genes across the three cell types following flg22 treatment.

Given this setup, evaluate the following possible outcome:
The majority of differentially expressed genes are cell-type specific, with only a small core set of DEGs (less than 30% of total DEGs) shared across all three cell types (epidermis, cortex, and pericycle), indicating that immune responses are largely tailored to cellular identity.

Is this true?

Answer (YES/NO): YES